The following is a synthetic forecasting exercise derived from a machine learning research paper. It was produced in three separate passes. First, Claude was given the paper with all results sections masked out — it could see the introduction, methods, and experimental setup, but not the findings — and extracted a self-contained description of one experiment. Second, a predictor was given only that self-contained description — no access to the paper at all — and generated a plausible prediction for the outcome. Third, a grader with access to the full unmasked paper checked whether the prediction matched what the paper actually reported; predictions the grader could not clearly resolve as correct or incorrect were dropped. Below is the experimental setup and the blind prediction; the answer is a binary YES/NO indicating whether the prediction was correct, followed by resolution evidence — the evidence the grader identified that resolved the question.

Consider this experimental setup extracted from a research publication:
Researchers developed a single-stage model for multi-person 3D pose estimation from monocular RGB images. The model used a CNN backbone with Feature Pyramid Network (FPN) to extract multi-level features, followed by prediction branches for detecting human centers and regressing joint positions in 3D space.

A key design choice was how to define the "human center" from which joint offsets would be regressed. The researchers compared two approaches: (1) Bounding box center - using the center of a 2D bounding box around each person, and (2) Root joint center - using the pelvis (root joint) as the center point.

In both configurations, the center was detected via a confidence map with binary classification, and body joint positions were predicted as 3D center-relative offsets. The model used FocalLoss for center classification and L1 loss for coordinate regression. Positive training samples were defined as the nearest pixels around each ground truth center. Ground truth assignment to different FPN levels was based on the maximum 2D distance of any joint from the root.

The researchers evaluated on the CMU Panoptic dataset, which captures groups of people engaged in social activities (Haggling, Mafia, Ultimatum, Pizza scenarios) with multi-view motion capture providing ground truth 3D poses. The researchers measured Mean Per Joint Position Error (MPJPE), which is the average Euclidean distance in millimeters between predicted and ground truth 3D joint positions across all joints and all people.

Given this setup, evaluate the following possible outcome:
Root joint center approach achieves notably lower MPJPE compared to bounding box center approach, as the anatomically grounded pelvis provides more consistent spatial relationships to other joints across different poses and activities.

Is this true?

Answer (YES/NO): YES